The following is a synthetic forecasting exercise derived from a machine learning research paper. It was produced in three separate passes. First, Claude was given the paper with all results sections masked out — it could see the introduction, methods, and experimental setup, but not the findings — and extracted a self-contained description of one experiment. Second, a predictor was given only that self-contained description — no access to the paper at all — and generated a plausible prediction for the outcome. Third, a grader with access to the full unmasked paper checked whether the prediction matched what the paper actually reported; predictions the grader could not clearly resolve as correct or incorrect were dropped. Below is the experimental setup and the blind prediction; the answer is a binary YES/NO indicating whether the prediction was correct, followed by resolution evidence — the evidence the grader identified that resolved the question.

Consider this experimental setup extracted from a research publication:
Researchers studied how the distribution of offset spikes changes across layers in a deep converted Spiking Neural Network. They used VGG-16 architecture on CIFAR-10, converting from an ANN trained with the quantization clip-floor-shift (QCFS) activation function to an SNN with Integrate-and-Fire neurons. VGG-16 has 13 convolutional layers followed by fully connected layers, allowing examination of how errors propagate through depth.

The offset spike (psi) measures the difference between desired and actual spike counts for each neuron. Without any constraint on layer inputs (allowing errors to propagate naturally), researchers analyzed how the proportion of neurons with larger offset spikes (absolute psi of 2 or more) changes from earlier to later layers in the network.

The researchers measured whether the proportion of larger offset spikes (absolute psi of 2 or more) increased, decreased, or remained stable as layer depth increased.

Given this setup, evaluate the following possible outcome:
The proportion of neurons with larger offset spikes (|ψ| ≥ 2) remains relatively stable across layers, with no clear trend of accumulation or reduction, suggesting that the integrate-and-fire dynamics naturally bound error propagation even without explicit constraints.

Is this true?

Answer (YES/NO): NO